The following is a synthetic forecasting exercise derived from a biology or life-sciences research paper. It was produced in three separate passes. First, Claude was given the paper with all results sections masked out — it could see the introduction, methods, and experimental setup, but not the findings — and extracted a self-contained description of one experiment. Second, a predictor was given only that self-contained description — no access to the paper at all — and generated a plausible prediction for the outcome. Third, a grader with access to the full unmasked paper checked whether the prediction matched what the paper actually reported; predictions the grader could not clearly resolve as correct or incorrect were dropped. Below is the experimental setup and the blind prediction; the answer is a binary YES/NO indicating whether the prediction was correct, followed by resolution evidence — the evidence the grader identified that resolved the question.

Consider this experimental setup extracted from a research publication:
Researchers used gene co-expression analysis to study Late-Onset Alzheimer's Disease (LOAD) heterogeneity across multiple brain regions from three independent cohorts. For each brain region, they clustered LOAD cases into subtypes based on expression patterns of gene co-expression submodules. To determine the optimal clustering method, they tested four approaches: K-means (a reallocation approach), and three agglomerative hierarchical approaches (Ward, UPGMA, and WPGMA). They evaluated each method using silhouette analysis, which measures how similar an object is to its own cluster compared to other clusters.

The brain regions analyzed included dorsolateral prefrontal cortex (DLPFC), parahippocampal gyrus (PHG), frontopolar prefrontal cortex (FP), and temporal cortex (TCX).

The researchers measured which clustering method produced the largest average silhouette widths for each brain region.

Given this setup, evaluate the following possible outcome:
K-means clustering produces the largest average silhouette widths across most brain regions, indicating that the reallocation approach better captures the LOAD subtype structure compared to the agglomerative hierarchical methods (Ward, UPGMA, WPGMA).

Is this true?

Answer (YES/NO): NO